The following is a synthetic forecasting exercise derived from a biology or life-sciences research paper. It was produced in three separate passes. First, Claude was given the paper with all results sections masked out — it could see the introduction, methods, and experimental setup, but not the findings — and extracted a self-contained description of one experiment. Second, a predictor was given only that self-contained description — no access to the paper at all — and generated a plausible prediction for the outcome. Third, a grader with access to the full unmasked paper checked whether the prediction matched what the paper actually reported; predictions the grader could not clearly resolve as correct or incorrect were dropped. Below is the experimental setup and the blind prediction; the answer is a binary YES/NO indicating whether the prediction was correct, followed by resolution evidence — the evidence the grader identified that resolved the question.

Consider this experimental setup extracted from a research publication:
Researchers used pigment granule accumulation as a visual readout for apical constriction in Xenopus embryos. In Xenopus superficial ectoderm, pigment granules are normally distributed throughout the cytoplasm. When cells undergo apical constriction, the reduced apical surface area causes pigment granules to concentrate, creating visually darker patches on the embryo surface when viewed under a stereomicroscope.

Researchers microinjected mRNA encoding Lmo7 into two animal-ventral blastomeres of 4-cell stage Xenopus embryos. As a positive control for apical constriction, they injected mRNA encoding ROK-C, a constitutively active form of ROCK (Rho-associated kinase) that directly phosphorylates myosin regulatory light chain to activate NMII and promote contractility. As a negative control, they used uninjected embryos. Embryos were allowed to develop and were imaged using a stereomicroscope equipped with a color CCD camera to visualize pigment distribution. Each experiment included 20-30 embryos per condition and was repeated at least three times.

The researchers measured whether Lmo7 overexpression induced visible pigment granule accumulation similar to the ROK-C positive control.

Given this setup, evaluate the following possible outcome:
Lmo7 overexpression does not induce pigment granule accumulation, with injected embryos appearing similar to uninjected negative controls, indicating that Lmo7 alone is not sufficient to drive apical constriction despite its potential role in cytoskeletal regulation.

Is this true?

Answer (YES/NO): NO